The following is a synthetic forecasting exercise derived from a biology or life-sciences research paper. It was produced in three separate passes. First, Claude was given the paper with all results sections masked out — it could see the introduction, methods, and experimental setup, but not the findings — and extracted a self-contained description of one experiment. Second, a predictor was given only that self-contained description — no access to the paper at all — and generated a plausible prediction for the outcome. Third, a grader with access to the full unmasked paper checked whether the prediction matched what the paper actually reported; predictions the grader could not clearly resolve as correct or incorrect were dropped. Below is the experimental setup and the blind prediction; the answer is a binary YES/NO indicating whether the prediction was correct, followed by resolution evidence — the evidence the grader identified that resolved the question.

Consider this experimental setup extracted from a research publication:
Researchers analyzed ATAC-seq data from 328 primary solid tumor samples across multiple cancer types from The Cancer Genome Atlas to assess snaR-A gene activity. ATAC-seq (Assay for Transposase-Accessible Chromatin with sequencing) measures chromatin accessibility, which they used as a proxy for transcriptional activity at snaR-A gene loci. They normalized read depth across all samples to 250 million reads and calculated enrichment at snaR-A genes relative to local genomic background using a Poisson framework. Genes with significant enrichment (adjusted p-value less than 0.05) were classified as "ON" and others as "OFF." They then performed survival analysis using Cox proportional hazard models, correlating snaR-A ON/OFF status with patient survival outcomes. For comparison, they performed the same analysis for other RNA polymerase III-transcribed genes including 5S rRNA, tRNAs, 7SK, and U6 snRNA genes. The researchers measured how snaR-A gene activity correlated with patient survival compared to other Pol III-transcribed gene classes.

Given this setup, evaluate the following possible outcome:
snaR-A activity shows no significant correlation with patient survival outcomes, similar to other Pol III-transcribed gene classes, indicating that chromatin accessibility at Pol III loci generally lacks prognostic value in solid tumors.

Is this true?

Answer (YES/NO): NO